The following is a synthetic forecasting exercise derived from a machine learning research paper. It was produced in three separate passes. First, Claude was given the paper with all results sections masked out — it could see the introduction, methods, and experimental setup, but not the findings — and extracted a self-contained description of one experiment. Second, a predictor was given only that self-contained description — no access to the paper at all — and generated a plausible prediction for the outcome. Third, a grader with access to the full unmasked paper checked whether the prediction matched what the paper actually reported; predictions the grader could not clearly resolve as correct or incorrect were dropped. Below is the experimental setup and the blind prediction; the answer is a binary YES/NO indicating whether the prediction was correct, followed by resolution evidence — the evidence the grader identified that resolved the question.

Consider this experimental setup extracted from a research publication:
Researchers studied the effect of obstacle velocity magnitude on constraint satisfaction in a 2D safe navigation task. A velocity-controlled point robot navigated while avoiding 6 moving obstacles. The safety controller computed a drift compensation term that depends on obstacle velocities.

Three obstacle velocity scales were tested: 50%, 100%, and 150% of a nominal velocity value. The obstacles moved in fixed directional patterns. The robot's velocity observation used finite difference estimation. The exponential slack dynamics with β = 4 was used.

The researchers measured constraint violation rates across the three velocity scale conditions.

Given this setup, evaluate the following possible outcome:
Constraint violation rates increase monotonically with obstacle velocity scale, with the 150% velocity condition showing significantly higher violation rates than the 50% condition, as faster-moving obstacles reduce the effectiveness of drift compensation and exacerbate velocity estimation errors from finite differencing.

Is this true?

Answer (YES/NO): YES